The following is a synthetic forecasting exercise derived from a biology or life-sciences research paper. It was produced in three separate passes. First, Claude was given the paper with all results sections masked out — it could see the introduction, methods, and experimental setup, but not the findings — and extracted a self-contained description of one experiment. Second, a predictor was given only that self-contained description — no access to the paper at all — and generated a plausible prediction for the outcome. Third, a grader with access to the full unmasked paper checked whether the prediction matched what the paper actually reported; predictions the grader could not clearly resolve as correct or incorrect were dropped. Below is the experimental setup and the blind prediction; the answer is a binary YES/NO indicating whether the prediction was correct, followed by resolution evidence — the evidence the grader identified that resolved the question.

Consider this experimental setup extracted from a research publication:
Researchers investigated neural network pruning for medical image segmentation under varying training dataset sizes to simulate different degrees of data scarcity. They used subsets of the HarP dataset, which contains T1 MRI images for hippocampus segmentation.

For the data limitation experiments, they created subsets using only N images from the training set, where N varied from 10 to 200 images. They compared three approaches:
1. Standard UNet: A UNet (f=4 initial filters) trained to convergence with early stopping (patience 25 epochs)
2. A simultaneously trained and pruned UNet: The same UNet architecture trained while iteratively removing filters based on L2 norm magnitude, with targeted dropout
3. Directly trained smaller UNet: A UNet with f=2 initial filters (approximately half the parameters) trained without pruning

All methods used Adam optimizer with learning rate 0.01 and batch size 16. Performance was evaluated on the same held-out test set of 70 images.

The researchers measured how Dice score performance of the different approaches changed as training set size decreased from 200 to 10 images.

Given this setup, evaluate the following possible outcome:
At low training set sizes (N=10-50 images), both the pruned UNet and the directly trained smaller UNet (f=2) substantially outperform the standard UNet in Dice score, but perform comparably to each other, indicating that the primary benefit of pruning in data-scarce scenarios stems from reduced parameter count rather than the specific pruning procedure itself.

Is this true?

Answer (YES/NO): NO